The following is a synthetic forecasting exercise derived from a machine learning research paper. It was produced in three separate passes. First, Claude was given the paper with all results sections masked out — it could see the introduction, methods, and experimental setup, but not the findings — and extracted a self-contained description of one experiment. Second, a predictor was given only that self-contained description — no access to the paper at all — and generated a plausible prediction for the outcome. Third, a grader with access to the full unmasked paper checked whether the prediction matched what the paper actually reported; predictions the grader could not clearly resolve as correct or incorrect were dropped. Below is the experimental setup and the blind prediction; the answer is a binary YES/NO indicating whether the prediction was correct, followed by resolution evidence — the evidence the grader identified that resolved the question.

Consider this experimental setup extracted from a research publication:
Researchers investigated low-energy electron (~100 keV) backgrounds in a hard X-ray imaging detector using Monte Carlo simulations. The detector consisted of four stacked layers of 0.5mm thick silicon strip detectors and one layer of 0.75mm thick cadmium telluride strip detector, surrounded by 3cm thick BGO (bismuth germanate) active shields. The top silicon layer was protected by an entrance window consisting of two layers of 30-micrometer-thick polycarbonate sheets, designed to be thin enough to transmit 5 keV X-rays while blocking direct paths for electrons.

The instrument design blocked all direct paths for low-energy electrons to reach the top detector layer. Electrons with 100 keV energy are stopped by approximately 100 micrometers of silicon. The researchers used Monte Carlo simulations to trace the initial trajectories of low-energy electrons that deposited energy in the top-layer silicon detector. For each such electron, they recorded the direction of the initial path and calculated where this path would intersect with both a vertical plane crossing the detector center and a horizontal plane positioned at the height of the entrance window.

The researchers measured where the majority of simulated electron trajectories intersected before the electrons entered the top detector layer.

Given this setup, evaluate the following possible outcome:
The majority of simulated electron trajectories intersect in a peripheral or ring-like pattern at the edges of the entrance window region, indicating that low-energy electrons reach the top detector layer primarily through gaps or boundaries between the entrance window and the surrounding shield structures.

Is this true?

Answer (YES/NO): NO